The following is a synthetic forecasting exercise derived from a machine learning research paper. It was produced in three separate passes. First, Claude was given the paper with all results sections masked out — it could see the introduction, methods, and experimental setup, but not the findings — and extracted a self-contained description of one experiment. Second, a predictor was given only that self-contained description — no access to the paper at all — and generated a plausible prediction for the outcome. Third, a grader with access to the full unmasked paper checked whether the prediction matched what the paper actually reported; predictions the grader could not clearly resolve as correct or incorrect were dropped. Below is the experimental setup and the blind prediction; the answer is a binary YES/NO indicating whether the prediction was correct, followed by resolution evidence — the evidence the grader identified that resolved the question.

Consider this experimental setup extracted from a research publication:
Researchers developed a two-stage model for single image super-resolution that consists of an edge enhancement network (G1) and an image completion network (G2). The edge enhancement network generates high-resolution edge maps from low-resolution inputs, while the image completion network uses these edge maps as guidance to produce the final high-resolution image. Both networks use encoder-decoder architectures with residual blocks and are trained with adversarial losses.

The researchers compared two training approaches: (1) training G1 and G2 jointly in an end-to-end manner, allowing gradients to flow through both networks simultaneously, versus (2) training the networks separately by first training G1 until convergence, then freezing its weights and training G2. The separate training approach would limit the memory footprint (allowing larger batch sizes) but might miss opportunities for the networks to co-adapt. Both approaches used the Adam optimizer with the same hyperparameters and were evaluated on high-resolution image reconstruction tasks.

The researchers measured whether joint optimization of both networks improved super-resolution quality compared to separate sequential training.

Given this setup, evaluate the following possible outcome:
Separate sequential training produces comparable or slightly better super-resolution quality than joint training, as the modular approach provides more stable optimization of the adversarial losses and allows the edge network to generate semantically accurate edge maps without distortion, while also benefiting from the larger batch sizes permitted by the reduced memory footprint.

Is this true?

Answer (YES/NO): YES